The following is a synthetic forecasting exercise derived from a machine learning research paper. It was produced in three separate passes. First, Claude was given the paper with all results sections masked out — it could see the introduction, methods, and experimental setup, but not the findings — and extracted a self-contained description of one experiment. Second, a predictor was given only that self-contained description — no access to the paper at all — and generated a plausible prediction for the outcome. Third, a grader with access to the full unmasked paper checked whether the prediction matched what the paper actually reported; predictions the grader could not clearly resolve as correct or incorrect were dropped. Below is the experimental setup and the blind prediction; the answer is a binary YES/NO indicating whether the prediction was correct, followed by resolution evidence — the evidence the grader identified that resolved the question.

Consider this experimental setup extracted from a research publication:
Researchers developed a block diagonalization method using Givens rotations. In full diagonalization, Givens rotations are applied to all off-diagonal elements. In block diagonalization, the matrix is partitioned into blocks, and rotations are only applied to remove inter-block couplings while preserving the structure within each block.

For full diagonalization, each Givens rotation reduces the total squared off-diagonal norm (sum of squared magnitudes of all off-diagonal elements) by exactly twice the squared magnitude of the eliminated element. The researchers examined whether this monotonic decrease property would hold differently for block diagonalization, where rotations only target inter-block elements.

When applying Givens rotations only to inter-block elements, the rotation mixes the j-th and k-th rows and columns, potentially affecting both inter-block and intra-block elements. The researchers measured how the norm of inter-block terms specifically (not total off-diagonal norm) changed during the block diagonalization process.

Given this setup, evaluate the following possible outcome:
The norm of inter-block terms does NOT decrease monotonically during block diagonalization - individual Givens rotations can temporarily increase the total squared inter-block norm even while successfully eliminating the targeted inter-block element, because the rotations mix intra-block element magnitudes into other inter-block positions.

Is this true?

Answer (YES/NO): YES